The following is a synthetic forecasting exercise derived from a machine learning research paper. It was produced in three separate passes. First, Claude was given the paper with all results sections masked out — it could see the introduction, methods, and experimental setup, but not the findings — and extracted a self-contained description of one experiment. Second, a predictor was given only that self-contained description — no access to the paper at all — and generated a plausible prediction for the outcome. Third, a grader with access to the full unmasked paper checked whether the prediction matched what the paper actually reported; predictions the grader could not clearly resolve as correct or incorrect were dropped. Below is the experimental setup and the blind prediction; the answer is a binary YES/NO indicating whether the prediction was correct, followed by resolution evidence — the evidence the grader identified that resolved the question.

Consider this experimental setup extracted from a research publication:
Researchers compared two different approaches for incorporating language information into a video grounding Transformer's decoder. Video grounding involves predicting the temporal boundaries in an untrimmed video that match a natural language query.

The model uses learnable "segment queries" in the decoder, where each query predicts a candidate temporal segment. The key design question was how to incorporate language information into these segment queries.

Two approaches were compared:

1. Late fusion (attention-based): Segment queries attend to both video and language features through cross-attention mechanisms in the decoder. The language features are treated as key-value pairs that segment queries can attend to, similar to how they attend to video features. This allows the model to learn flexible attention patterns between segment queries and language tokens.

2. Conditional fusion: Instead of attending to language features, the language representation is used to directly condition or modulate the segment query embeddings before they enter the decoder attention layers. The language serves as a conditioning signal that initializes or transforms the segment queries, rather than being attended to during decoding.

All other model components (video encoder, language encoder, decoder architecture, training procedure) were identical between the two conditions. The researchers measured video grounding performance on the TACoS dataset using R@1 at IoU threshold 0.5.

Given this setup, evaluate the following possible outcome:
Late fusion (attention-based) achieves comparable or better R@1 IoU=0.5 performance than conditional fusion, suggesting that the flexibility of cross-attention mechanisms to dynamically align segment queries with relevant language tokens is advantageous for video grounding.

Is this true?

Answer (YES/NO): YES